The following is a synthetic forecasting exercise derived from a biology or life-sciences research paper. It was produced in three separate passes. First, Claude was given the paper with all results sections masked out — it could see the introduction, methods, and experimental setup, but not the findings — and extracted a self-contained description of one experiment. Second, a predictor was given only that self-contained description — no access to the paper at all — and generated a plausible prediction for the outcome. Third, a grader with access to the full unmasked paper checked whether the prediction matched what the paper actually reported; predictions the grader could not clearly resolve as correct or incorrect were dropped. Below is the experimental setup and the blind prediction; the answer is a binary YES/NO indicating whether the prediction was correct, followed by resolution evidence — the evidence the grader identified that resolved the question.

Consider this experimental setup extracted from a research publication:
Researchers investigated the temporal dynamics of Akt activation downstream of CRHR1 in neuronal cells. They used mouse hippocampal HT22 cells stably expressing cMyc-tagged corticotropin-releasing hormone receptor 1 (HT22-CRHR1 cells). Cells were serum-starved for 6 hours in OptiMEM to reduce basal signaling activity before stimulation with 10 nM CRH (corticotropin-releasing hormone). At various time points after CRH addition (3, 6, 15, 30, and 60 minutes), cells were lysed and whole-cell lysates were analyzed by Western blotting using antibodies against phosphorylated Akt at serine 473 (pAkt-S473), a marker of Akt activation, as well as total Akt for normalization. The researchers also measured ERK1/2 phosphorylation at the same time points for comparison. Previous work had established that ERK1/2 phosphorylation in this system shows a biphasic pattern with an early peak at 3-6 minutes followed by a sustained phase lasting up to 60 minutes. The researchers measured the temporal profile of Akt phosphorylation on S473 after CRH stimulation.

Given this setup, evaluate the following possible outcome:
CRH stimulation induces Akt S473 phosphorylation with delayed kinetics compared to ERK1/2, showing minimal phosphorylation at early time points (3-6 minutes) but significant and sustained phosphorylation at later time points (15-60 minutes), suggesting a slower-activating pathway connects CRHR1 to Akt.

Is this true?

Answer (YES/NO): YES